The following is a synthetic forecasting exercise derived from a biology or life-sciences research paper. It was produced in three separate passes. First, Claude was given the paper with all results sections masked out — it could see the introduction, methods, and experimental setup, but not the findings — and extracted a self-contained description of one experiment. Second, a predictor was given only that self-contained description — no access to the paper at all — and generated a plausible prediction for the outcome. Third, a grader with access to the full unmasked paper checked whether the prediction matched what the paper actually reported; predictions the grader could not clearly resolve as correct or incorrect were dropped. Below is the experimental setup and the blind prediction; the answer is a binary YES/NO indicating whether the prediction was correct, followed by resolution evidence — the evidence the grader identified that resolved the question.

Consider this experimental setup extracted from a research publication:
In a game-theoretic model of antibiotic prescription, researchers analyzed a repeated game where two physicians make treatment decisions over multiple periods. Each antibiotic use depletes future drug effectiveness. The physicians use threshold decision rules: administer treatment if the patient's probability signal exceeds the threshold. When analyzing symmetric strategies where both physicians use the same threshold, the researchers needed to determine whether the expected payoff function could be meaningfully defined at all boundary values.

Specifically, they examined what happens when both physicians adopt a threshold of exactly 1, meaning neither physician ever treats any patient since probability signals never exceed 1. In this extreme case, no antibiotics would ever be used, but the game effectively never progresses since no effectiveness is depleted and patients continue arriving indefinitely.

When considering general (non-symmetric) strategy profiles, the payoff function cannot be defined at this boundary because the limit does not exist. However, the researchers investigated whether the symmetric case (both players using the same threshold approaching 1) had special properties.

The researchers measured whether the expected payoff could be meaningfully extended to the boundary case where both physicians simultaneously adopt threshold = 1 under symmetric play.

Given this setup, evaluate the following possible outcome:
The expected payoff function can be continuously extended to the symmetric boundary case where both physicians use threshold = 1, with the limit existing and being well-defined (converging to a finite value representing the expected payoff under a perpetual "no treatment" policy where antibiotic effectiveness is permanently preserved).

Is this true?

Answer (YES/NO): YES